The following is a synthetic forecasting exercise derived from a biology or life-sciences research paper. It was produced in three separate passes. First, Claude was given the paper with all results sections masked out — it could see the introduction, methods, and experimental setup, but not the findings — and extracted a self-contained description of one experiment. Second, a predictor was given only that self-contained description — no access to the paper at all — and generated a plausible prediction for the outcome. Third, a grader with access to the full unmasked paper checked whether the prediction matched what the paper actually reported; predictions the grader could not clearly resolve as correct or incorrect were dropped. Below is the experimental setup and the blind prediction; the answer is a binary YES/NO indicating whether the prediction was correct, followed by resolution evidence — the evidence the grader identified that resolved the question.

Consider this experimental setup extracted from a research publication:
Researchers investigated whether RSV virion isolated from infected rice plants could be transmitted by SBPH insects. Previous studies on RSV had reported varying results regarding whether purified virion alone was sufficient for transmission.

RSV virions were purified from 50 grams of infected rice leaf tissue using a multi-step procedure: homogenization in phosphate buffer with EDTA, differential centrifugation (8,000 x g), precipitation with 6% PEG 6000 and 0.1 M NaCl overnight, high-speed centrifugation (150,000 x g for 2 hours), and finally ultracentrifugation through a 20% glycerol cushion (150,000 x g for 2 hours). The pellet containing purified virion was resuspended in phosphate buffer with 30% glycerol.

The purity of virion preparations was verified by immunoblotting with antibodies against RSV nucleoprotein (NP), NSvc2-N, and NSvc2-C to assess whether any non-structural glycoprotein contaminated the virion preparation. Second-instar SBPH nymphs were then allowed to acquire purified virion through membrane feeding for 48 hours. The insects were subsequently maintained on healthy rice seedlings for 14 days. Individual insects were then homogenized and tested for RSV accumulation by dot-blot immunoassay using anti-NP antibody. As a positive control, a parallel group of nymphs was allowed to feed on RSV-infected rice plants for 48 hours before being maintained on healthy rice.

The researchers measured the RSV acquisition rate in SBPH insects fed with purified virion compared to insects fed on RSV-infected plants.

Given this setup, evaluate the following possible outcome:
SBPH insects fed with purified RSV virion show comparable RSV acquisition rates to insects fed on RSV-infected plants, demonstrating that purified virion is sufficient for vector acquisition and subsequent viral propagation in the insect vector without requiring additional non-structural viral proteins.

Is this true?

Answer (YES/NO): NO